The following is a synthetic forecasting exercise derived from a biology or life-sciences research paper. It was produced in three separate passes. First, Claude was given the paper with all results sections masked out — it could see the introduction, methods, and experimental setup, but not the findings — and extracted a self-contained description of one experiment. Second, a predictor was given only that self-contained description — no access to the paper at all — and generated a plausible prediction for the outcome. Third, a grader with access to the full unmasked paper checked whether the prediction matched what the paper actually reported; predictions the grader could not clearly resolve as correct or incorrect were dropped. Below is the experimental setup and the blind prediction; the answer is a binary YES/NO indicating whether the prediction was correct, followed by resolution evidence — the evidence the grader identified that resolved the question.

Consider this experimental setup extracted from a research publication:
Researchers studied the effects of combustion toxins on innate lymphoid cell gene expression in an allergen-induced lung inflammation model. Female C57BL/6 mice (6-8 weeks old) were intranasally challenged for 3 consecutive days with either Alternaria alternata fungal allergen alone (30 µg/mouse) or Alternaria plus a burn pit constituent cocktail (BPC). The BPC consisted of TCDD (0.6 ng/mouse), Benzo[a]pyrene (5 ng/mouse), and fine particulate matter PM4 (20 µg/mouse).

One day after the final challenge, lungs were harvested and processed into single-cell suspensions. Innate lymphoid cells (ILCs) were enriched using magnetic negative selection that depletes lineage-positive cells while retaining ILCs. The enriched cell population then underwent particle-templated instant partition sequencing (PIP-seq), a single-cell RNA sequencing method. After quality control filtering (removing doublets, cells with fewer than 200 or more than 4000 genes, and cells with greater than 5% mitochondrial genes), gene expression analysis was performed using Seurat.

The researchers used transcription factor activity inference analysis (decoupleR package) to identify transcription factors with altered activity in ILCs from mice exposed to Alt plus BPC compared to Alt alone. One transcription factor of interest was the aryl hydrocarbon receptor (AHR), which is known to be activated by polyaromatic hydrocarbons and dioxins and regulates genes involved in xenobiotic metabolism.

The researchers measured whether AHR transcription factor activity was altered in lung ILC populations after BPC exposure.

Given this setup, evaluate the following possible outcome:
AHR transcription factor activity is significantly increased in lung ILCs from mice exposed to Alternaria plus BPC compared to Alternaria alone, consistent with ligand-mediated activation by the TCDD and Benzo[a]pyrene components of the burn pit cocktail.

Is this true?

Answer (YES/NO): YES